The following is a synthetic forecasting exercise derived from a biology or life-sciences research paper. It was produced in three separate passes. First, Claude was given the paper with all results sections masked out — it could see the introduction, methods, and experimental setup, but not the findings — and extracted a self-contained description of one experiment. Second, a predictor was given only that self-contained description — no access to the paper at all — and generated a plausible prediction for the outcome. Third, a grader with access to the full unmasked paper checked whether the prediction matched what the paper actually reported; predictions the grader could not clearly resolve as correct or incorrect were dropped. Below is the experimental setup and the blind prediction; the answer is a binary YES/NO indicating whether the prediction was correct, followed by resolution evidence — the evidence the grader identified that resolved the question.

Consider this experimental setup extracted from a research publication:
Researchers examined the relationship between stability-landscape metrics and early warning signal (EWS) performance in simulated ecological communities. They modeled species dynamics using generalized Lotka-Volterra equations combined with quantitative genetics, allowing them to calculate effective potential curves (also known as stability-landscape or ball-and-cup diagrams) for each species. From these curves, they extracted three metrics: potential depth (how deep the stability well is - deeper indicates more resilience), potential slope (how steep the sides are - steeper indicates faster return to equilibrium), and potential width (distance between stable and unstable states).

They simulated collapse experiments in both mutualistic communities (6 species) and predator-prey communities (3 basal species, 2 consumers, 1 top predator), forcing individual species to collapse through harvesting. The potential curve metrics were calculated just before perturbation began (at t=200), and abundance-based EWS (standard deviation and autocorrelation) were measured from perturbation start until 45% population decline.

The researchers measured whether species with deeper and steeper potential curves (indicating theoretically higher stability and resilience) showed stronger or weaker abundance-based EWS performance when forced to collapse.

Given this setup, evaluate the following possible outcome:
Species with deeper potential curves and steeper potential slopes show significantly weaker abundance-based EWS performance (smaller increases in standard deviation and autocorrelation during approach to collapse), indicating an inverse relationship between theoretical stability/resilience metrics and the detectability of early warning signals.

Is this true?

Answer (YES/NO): NO